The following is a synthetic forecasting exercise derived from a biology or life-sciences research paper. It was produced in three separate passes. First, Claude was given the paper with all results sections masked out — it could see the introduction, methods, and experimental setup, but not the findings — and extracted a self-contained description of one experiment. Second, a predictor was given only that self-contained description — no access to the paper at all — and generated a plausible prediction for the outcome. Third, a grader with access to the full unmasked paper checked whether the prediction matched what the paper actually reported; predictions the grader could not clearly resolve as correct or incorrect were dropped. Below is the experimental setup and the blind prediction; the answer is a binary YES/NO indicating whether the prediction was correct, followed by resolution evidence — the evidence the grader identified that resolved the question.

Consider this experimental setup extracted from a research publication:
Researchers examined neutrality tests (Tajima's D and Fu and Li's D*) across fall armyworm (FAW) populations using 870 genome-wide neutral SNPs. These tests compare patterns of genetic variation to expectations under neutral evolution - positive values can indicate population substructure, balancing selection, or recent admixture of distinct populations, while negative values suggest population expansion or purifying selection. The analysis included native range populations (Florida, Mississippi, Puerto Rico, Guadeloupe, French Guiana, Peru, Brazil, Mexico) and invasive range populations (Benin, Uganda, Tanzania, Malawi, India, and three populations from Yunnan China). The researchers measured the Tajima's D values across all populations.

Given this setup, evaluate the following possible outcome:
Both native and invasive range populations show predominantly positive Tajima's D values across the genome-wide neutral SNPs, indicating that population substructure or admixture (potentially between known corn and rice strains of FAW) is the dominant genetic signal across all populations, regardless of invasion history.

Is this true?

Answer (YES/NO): YES